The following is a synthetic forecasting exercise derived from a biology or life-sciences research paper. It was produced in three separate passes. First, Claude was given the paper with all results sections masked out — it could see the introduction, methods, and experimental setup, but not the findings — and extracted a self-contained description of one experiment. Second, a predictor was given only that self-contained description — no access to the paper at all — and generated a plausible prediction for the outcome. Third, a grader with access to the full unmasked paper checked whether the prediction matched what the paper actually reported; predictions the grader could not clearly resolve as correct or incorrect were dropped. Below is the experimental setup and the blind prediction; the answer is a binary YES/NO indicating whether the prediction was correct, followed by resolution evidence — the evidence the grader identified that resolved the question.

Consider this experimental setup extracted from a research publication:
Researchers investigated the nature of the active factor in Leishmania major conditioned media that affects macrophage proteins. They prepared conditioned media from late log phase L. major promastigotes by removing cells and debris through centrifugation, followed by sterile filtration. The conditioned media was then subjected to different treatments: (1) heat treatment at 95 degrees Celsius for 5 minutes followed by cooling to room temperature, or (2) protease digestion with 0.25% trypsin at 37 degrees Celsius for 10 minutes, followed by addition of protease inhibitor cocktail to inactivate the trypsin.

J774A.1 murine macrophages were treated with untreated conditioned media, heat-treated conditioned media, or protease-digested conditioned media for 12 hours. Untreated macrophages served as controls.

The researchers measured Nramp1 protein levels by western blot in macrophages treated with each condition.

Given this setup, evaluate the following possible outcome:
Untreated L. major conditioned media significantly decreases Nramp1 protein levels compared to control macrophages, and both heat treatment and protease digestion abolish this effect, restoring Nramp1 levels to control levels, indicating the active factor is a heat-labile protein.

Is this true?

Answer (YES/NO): YES